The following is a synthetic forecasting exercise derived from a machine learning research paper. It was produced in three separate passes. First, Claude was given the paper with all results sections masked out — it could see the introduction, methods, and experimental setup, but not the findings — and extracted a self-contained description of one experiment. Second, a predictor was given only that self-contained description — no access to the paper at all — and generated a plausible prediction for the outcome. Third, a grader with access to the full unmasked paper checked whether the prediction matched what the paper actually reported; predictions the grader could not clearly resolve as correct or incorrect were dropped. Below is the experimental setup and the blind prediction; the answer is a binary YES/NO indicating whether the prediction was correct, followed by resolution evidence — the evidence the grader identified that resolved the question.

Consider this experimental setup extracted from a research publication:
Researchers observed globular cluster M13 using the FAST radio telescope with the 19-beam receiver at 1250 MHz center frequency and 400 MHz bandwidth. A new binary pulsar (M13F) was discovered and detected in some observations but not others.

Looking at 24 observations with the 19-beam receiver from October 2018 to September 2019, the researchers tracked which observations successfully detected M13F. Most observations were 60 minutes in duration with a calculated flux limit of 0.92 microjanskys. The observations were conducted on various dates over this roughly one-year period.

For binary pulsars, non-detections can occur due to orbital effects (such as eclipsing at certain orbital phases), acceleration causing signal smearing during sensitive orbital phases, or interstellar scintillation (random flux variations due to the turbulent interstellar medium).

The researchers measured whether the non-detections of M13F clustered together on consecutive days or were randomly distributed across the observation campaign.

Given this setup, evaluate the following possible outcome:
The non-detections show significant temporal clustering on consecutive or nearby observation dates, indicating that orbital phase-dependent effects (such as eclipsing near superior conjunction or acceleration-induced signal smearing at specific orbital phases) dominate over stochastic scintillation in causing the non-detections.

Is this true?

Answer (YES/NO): NO